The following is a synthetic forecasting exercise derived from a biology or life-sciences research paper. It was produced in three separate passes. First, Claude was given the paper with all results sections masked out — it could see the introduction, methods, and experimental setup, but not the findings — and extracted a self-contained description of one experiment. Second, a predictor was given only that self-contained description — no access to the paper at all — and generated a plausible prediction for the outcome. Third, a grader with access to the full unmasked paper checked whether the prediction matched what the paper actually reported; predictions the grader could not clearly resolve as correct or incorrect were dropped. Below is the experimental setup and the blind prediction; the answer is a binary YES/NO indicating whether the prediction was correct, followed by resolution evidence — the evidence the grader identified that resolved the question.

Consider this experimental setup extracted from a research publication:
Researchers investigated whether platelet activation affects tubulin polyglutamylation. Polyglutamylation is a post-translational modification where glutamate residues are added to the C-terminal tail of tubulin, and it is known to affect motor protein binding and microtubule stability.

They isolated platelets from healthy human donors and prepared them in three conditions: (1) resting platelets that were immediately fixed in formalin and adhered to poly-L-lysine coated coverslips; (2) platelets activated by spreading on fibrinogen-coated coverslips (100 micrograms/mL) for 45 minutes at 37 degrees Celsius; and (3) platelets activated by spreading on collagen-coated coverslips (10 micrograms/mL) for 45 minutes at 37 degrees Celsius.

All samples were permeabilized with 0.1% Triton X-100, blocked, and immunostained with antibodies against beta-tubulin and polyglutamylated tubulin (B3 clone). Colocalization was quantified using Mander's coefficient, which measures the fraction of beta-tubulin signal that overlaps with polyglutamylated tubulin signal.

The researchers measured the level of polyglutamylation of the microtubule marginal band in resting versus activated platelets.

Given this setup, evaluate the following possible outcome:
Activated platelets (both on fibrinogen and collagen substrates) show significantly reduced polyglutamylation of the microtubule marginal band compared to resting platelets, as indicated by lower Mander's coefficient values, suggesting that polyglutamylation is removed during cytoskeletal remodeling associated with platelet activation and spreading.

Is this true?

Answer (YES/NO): NO